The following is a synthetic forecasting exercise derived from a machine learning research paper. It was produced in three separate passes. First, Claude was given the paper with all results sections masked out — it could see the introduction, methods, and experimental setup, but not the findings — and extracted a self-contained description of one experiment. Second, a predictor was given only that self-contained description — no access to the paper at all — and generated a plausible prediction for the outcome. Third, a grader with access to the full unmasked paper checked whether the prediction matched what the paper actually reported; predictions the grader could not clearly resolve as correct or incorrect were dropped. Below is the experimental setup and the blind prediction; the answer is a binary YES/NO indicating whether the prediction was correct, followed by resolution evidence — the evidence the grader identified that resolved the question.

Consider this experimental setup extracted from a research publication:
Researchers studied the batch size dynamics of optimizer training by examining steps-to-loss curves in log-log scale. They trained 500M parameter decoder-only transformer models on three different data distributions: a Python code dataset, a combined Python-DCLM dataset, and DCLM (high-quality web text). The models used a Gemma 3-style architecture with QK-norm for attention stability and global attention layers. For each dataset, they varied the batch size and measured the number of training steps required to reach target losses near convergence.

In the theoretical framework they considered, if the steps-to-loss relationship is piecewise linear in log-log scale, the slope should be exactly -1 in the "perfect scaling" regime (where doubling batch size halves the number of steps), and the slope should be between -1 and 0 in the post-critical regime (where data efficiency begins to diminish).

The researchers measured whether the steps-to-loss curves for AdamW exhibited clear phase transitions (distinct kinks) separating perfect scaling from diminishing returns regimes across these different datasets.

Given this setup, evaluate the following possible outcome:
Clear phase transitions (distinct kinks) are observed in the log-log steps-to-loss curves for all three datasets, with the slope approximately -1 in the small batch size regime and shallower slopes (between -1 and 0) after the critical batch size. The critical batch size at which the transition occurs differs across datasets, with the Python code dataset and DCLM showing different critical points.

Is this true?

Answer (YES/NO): NO